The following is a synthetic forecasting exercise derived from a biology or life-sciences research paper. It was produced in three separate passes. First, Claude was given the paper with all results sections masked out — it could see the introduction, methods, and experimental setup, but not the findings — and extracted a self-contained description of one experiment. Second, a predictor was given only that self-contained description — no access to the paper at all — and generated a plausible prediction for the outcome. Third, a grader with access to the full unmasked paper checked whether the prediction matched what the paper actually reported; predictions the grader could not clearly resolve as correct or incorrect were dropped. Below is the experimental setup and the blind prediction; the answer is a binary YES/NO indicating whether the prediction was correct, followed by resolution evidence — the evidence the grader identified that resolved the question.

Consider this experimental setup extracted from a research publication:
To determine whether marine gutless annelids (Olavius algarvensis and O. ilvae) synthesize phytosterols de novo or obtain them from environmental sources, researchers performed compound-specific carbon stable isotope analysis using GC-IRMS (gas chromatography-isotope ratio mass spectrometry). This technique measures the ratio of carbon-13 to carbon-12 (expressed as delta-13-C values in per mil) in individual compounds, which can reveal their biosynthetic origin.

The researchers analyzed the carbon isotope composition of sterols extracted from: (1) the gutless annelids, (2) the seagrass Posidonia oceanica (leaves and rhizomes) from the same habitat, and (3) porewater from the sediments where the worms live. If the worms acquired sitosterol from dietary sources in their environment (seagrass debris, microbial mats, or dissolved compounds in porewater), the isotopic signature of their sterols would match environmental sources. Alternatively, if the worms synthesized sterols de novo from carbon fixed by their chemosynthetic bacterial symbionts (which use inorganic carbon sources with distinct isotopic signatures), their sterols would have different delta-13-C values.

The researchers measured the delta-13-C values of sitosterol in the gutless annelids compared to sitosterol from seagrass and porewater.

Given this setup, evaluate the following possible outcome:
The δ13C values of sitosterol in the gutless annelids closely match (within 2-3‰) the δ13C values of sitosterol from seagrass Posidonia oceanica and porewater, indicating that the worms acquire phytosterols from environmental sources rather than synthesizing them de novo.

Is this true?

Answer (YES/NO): NO